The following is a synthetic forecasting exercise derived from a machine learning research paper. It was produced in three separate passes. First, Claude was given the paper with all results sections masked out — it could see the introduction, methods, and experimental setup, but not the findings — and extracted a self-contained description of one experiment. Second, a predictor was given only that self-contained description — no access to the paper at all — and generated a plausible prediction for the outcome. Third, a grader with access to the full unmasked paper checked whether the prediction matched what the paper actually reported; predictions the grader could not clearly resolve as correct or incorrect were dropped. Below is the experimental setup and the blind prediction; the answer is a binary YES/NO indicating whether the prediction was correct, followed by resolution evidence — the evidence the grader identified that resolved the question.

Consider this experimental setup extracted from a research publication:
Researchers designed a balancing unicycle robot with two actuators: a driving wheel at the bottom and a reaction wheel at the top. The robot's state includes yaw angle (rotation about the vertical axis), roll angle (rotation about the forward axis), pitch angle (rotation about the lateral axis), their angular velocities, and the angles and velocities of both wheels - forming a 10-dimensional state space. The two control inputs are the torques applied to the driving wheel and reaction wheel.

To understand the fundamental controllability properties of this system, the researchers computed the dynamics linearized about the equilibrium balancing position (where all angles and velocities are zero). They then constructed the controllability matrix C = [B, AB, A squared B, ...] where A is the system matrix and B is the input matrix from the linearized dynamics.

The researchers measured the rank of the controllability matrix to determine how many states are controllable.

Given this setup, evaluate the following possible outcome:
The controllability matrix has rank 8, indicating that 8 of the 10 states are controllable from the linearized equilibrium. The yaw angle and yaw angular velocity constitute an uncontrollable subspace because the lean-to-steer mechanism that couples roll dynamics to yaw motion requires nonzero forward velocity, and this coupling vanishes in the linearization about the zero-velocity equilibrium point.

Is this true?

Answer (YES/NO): NO